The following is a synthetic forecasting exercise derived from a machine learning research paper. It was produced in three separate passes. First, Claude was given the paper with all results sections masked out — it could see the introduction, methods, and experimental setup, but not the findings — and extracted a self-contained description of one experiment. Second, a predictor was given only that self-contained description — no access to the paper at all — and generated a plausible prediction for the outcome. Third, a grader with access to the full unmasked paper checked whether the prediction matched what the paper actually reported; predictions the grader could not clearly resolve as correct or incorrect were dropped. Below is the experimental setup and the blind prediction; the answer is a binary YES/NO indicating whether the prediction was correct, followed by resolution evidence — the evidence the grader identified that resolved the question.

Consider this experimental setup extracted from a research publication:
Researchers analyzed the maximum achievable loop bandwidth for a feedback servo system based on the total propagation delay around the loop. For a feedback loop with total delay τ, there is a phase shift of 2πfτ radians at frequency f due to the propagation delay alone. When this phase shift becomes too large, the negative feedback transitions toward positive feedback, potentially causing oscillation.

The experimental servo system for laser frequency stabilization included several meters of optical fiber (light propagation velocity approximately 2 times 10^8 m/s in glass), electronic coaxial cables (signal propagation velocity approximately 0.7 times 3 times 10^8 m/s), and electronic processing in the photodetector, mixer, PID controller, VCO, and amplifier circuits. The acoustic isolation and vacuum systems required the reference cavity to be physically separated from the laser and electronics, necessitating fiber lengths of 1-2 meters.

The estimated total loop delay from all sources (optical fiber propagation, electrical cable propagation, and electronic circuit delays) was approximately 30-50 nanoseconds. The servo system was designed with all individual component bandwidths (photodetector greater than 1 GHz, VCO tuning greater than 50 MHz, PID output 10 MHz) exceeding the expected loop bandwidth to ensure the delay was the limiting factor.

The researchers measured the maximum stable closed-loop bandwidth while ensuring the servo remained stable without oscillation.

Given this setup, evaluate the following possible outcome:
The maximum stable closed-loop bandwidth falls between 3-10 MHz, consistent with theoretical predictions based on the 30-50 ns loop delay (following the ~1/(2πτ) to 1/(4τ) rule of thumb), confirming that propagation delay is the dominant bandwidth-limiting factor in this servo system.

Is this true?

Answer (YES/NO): YES